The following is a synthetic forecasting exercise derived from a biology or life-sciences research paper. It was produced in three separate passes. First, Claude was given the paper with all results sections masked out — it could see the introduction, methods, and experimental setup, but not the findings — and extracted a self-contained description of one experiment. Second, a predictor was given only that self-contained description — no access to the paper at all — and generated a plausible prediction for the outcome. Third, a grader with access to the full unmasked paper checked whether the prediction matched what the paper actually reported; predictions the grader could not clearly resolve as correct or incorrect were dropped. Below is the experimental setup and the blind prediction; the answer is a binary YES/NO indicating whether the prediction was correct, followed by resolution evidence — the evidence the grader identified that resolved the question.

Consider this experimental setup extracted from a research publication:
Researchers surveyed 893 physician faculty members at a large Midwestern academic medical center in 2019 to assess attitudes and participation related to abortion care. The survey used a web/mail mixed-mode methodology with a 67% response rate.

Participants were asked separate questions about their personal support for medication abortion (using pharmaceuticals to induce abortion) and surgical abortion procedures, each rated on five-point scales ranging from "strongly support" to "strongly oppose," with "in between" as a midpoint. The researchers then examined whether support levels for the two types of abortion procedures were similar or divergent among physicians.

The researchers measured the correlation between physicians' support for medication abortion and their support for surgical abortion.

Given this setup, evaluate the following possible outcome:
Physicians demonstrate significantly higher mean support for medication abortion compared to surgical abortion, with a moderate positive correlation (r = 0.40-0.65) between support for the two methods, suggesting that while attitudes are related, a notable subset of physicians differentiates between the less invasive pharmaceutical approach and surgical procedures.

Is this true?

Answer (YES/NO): NO